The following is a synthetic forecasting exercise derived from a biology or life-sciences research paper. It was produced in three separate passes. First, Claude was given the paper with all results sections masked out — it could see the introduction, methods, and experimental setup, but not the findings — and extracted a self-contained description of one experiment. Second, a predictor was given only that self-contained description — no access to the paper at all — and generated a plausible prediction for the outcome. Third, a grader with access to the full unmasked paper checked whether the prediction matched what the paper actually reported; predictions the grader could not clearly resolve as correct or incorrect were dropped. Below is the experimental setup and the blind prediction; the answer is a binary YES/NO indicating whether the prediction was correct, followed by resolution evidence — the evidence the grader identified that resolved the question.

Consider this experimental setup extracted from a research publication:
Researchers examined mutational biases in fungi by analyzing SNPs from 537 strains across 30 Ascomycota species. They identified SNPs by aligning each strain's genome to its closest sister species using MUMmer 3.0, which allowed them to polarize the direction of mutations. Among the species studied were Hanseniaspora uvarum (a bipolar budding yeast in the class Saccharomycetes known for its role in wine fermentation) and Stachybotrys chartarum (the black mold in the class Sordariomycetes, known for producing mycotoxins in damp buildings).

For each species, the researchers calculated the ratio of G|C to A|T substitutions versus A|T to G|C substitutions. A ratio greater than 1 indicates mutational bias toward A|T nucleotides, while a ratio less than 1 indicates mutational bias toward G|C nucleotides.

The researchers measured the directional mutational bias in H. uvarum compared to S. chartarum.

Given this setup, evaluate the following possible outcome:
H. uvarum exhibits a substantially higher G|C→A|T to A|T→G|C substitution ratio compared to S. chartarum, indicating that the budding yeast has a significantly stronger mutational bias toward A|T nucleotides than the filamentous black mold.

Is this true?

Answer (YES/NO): YES